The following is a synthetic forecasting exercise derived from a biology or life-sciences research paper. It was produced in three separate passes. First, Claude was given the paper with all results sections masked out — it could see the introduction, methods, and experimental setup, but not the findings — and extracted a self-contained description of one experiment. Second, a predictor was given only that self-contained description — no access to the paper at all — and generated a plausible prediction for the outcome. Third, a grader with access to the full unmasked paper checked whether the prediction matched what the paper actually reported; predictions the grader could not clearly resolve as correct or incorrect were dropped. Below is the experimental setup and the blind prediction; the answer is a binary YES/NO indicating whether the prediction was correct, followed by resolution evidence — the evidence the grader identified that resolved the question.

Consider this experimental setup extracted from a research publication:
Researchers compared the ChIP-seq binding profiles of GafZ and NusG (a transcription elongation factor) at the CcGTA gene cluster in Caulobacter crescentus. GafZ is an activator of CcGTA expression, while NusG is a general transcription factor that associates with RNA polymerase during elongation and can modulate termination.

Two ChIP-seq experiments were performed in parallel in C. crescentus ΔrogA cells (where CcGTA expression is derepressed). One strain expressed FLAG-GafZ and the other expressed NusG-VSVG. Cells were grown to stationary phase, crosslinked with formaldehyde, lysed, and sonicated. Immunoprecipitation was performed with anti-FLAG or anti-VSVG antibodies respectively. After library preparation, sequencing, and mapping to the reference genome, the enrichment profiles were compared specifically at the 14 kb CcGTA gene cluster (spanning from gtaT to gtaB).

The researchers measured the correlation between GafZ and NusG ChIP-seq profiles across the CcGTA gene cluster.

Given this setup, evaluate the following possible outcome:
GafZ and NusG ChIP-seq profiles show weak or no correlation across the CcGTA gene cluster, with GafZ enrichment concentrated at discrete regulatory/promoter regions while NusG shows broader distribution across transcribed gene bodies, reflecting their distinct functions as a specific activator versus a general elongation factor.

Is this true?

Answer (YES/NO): NO